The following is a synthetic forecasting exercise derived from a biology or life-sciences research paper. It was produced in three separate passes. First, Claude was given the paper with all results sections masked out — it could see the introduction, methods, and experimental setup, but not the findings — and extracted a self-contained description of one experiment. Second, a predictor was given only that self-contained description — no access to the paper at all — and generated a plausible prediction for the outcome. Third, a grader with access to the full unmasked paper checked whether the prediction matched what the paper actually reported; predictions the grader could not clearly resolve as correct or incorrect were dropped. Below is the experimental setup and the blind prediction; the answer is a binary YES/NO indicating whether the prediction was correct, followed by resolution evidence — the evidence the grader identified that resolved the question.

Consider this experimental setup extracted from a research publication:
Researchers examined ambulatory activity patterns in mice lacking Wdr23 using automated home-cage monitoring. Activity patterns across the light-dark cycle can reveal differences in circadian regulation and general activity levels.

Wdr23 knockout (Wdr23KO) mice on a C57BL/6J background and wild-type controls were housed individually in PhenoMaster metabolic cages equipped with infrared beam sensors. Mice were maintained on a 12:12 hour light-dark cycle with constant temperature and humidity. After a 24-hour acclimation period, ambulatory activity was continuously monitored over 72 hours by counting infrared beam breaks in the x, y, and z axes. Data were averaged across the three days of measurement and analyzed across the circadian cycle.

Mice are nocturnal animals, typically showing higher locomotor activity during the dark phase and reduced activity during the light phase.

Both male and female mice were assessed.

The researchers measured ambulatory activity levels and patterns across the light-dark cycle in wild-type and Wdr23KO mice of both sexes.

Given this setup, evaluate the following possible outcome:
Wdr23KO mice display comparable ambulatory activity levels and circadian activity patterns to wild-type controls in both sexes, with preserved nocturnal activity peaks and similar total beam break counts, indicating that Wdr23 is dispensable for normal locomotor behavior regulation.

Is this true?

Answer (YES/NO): NO